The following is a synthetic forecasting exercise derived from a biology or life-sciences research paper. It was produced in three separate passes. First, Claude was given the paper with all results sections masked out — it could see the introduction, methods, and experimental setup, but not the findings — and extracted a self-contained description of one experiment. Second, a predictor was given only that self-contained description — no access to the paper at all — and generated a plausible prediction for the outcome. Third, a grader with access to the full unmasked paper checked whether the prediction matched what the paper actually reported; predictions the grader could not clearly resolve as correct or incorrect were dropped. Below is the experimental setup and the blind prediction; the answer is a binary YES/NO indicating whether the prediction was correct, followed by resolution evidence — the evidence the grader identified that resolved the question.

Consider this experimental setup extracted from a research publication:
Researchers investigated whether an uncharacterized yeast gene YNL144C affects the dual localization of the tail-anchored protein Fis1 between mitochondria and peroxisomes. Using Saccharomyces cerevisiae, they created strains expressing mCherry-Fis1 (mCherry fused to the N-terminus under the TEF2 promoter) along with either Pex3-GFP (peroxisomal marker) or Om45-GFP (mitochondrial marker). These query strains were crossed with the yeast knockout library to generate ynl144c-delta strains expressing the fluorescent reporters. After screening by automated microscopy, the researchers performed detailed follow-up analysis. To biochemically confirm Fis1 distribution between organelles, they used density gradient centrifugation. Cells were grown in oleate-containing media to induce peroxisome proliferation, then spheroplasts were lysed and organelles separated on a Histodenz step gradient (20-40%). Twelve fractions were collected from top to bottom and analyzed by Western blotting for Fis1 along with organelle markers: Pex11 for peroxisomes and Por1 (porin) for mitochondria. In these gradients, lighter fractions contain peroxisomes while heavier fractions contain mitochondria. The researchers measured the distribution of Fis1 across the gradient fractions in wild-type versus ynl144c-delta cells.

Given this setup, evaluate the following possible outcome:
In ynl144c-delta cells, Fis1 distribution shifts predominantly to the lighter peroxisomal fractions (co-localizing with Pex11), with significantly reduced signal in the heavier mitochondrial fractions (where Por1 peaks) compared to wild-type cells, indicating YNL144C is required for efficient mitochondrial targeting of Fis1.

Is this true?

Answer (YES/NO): YES